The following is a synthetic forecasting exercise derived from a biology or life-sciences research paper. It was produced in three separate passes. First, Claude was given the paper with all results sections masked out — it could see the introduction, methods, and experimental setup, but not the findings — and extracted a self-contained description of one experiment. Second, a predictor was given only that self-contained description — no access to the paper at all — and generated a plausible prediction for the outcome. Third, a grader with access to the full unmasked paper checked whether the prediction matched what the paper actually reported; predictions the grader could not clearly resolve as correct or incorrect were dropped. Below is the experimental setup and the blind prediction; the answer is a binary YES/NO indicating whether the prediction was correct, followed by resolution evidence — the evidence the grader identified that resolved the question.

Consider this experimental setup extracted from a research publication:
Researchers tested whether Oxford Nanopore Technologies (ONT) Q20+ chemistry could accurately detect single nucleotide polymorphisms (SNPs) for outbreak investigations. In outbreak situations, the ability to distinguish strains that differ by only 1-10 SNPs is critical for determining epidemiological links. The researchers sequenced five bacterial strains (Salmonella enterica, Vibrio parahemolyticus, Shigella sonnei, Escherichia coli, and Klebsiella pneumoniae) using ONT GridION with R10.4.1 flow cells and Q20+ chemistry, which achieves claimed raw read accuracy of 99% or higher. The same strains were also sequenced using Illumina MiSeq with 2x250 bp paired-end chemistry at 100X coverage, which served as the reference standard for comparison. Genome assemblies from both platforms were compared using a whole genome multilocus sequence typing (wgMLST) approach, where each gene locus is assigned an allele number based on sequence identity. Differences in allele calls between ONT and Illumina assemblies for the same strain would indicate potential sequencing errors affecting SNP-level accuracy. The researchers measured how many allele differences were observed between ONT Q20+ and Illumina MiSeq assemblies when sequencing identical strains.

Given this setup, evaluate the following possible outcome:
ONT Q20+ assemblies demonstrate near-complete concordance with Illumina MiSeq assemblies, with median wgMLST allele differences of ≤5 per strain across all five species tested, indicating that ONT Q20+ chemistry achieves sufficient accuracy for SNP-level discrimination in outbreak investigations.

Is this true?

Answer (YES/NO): NO